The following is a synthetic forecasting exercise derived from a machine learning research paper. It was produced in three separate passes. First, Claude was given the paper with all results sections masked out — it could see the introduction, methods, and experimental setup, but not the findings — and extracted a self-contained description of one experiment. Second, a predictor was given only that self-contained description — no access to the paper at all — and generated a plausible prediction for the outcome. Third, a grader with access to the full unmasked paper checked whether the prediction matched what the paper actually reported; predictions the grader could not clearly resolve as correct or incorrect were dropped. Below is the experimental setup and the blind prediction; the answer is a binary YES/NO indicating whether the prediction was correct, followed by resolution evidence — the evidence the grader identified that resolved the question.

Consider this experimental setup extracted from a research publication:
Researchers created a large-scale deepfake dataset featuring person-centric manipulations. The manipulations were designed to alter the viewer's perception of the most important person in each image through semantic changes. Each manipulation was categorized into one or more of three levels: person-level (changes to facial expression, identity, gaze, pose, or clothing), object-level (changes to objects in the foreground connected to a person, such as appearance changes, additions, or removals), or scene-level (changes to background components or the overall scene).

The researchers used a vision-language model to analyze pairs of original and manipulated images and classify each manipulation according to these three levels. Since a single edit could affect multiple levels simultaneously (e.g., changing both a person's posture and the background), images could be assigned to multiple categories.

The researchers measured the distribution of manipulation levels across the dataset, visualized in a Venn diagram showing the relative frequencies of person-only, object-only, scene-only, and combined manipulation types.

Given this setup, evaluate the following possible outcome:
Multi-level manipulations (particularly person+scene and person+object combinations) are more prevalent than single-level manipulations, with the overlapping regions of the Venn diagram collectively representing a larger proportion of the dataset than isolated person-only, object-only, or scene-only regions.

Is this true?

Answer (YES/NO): NO